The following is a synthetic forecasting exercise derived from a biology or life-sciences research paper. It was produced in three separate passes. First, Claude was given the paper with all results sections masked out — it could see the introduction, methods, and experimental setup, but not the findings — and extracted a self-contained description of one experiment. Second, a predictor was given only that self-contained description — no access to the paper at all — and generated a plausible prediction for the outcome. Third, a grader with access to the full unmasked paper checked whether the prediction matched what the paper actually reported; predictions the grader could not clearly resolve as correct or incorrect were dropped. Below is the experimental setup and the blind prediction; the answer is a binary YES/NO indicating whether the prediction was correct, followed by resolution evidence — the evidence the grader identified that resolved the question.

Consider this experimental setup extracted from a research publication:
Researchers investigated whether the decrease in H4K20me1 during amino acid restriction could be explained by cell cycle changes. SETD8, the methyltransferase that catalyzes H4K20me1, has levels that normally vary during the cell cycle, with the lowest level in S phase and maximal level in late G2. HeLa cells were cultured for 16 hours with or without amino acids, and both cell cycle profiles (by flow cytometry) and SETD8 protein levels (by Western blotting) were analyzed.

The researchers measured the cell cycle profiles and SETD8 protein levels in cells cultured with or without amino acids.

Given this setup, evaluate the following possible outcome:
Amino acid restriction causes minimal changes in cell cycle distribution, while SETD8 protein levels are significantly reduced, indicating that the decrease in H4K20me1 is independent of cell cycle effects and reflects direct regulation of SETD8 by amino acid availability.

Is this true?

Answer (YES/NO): YES